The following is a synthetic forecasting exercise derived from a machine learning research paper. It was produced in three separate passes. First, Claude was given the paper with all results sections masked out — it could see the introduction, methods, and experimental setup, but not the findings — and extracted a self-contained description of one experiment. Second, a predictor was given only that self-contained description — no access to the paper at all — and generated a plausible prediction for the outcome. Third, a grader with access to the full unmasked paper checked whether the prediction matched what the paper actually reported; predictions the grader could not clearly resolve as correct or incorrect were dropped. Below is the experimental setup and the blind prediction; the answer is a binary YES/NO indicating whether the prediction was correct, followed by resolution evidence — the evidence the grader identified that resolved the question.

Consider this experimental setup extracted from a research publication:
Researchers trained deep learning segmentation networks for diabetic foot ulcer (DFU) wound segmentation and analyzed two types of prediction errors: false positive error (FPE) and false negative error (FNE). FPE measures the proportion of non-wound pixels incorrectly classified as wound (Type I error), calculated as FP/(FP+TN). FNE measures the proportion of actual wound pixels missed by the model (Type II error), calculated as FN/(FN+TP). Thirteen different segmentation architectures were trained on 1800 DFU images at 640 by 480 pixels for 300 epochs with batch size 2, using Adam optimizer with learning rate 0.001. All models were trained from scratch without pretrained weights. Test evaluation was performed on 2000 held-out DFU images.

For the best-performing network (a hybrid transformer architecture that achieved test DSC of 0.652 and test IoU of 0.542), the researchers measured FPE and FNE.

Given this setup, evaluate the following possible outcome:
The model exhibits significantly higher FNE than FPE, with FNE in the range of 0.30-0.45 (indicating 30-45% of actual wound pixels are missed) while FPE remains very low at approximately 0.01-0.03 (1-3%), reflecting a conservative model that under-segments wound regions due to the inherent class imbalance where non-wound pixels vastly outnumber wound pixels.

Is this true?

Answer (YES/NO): YES